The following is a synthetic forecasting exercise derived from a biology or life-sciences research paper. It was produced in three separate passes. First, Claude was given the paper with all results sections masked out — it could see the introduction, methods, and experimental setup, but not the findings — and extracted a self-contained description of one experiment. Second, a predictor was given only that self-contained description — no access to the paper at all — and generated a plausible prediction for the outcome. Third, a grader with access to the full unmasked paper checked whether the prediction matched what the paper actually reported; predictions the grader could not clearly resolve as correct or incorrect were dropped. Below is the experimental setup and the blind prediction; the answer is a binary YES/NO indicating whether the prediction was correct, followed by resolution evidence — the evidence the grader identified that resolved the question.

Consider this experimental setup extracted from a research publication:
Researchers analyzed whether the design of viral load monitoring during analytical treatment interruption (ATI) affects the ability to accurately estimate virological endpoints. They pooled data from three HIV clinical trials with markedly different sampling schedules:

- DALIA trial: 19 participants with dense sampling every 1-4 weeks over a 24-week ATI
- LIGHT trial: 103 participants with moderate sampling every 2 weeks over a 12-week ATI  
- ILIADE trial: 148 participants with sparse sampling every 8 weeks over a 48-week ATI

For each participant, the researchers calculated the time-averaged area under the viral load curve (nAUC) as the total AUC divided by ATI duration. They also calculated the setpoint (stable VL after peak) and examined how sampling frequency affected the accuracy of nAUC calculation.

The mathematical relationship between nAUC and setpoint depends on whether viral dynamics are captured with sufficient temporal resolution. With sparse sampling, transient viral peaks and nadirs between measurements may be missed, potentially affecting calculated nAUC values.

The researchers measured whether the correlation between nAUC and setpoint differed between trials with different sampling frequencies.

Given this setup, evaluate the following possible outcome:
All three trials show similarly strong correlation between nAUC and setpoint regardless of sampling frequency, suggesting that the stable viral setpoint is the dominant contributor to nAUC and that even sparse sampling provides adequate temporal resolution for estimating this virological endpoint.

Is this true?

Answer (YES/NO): YES